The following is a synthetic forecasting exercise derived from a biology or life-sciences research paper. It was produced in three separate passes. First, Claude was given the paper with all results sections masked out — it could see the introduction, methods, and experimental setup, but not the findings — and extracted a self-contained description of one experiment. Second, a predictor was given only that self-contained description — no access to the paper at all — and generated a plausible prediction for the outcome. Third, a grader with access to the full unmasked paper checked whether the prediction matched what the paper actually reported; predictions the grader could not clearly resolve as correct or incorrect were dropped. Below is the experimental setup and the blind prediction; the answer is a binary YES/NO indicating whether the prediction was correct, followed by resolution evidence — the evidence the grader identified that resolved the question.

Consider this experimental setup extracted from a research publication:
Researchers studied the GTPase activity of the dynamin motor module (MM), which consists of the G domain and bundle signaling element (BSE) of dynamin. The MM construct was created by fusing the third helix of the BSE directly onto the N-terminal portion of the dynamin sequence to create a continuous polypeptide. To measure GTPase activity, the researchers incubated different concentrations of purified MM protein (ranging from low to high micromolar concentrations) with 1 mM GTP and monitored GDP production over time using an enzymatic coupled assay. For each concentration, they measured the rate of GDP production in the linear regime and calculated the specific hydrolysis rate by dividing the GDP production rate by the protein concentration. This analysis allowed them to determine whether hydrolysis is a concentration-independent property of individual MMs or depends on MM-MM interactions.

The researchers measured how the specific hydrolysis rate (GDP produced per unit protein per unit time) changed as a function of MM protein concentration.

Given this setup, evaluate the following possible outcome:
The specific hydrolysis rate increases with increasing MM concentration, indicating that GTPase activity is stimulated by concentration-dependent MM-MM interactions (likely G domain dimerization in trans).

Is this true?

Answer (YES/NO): YES